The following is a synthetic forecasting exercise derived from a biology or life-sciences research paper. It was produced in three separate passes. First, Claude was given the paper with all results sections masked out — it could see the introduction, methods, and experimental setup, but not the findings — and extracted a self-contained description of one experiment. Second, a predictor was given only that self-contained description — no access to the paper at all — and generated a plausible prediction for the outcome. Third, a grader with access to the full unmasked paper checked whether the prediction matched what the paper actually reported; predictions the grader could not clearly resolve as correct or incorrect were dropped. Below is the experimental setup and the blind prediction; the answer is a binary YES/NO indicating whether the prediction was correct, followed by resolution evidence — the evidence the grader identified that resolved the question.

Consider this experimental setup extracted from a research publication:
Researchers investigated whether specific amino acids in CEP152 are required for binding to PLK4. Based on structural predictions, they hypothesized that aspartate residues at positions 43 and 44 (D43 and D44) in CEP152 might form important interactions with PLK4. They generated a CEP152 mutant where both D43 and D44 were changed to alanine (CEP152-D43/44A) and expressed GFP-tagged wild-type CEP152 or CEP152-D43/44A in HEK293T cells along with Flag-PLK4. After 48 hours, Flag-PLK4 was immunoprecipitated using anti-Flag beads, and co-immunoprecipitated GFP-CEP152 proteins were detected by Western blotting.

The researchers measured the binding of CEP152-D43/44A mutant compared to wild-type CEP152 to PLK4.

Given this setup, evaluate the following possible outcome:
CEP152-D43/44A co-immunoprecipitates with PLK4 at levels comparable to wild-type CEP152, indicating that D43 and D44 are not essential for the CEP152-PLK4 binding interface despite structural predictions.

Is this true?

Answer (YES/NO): NO